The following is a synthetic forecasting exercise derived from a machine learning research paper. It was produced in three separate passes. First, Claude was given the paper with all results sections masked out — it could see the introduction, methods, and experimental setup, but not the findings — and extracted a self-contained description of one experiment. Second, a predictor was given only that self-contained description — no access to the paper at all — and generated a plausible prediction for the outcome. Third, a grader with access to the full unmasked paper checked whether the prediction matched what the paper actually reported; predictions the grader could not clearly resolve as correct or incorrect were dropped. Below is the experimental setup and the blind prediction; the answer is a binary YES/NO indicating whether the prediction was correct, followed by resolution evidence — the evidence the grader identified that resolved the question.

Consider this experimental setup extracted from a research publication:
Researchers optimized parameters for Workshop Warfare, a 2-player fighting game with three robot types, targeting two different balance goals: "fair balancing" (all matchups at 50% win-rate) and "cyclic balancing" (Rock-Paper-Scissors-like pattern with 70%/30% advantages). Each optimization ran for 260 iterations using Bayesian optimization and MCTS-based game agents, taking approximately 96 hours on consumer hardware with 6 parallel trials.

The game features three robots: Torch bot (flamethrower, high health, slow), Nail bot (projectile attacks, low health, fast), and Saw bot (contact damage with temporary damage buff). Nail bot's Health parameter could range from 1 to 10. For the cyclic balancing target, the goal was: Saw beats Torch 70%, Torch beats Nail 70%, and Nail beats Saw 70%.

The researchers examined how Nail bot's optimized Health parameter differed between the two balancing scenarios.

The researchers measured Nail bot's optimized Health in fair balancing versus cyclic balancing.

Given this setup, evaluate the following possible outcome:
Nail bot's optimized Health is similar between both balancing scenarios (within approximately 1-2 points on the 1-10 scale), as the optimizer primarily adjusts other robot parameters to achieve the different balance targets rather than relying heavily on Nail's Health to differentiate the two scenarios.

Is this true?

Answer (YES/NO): YES